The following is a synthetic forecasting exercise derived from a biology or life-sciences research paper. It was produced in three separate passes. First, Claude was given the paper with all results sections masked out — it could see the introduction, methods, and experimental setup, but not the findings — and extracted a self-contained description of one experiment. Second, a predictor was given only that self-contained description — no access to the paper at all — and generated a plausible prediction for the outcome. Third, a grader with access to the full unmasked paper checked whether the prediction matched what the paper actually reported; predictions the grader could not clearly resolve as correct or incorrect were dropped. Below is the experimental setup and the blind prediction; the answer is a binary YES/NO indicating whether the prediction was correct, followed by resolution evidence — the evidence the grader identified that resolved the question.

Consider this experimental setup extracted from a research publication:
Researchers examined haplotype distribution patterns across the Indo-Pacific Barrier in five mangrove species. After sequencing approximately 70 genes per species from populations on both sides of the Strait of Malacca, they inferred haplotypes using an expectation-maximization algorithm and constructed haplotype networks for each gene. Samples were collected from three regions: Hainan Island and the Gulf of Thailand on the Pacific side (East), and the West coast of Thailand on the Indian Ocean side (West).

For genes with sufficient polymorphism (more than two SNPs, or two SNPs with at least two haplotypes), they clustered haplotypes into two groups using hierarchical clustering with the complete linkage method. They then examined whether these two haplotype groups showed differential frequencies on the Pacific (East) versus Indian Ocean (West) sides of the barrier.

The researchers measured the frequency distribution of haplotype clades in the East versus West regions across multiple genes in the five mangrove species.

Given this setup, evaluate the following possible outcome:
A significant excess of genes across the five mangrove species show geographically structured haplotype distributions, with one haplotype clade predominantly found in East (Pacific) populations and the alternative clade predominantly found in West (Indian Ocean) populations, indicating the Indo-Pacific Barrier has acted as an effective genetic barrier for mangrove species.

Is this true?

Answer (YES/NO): YES